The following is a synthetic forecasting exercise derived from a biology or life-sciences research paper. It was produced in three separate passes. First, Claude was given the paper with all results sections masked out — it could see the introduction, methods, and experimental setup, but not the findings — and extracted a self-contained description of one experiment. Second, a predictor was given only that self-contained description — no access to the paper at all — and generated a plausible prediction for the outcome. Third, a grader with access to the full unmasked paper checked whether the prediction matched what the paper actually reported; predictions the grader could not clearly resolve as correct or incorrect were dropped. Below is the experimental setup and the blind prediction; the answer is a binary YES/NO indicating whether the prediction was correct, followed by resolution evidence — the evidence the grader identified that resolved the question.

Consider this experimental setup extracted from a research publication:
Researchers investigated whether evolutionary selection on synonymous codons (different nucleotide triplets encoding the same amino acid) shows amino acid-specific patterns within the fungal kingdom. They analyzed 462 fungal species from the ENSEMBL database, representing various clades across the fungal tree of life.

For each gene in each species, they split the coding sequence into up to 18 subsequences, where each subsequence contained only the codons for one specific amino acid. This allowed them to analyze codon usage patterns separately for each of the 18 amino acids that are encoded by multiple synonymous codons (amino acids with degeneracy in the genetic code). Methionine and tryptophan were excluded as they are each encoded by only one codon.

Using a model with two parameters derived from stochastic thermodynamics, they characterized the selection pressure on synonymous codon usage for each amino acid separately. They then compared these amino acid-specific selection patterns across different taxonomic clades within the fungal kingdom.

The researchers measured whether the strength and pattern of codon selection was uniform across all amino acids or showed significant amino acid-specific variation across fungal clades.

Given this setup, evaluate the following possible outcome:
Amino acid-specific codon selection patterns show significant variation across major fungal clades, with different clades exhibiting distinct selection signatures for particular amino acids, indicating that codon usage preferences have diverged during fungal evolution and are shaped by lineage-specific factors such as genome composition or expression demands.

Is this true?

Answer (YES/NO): YES